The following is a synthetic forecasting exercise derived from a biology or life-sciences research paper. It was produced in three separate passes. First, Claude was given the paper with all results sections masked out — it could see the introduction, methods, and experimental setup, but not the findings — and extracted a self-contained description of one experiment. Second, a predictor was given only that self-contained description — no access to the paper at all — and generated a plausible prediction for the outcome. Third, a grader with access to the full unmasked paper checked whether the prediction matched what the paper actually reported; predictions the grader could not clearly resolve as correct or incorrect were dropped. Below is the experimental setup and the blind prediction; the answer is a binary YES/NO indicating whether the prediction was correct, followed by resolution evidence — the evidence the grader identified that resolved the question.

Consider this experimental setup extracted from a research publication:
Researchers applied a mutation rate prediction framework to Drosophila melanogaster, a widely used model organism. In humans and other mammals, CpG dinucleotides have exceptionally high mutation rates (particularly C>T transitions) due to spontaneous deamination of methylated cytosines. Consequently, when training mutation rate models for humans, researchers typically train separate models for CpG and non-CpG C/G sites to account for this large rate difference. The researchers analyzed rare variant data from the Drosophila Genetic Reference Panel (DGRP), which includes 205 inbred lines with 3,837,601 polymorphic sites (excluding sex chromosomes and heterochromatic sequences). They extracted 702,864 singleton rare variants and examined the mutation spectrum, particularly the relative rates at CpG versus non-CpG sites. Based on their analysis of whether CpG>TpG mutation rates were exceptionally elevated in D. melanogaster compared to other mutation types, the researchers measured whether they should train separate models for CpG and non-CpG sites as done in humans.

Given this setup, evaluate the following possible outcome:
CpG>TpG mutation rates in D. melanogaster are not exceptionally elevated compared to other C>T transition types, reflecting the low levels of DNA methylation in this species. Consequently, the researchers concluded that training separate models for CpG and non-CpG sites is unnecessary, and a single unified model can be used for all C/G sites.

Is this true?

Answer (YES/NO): YES